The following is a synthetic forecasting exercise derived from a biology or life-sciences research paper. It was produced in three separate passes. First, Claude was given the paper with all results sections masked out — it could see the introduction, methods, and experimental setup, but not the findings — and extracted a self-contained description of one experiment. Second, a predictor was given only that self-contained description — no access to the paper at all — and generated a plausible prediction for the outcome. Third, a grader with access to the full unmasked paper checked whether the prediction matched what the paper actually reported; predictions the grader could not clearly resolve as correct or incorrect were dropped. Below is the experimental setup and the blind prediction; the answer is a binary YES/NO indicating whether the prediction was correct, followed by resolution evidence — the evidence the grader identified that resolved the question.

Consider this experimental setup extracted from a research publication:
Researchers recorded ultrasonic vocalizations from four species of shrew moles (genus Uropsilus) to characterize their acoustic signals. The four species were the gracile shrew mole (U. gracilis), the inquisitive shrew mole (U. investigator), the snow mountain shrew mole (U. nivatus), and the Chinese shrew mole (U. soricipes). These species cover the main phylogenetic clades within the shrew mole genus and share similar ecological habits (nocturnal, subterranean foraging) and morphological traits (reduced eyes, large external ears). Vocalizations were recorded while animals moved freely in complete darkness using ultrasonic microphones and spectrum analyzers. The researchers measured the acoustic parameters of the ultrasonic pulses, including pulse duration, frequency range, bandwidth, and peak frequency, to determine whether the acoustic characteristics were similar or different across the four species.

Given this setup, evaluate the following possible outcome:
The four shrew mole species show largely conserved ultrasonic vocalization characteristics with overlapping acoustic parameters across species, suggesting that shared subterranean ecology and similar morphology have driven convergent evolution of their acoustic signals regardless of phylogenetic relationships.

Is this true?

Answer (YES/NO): YES